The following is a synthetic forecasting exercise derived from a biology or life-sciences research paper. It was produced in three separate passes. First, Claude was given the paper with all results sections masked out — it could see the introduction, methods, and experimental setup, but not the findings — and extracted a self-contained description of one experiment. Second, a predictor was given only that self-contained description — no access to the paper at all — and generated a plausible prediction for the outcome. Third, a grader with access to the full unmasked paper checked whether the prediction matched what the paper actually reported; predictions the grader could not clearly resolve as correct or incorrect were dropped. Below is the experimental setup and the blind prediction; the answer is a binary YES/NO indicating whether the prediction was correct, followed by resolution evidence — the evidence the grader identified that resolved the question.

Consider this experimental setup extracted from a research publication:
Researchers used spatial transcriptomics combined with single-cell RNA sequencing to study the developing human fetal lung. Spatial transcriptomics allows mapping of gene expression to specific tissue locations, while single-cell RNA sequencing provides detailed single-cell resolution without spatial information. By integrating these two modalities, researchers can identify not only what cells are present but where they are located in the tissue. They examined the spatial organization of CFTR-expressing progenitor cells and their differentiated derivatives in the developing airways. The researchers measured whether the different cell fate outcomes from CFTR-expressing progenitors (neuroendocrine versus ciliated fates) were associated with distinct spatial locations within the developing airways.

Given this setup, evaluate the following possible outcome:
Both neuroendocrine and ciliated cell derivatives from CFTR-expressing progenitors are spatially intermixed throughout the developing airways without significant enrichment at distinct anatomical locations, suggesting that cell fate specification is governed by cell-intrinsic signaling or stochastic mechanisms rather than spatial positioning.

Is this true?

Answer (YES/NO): NO